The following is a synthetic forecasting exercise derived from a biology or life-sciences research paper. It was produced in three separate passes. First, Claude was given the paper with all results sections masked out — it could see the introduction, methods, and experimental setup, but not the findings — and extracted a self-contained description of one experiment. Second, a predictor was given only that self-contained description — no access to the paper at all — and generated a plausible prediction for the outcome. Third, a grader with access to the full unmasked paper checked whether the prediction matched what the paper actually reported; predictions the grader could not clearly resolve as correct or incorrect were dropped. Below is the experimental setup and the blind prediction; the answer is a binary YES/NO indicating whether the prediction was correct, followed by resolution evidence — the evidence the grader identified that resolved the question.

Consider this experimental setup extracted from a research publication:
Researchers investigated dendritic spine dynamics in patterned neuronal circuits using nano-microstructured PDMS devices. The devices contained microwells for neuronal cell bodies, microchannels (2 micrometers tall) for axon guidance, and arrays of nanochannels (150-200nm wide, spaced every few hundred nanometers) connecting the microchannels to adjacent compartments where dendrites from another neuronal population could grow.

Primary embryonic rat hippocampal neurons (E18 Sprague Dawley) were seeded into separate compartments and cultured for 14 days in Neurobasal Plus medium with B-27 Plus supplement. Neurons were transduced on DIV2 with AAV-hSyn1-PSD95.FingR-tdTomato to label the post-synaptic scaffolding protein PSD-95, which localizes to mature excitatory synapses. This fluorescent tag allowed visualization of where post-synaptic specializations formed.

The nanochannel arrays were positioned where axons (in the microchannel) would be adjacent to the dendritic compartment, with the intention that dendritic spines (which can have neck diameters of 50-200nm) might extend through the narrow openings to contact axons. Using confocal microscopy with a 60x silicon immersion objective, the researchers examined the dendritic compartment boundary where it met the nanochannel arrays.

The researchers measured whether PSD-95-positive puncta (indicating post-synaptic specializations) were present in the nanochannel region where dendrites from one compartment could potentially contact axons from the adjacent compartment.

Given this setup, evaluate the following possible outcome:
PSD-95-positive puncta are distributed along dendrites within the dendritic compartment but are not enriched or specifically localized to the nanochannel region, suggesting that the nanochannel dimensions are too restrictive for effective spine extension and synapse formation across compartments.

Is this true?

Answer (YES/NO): NO